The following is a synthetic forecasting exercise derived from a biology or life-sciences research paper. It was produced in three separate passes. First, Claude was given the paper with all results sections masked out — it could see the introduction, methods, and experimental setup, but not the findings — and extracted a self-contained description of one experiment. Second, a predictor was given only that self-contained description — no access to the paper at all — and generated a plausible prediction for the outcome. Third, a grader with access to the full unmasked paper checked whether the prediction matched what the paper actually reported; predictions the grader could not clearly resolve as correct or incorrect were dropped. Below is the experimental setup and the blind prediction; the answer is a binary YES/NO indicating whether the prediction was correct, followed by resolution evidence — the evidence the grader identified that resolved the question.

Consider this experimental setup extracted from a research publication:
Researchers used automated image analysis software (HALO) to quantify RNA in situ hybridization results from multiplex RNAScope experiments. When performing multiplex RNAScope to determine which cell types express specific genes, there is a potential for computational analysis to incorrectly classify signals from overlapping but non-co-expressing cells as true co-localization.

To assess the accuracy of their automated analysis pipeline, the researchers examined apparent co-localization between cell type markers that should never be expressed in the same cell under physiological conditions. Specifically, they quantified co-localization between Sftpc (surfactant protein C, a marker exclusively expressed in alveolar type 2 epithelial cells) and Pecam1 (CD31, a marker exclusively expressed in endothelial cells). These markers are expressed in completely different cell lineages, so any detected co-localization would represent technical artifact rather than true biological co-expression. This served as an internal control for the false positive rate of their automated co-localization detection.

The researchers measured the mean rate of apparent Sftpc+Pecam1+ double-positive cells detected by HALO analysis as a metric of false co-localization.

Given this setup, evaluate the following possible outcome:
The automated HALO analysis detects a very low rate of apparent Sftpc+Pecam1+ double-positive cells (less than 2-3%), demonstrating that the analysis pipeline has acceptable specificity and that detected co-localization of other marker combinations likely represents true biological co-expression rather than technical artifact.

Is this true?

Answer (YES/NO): YES